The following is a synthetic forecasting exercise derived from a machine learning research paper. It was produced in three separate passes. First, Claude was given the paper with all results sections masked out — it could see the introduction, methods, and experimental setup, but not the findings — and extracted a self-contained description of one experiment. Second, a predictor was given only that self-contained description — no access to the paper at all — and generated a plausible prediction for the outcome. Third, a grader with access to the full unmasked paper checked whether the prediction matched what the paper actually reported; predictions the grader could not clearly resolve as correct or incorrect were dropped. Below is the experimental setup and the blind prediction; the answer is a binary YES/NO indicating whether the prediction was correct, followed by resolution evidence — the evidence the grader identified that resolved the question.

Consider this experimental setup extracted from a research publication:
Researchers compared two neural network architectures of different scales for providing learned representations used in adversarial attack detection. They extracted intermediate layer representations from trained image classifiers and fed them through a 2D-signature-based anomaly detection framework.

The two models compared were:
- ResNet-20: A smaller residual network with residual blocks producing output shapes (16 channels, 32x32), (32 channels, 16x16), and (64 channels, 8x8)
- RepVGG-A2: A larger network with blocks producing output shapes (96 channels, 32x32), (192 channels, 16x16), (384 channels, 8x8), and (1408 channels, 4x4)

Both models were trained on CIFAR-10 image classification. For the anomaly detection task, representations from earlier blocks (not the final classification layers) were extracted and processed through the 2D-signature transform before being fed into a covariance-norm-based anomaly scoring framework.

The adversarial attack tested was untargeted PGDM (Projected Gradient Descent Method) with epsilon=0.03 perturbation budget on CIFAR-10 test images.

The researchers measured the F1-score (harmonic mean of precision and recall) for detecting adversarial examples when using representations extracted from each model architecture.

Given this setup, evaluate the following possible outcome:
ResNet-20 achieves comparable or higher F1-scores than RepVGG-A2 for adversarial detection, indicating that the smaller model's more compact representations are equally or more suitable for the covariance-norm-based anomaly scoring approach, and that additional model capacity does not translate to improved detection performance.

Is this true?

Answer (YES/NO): YES